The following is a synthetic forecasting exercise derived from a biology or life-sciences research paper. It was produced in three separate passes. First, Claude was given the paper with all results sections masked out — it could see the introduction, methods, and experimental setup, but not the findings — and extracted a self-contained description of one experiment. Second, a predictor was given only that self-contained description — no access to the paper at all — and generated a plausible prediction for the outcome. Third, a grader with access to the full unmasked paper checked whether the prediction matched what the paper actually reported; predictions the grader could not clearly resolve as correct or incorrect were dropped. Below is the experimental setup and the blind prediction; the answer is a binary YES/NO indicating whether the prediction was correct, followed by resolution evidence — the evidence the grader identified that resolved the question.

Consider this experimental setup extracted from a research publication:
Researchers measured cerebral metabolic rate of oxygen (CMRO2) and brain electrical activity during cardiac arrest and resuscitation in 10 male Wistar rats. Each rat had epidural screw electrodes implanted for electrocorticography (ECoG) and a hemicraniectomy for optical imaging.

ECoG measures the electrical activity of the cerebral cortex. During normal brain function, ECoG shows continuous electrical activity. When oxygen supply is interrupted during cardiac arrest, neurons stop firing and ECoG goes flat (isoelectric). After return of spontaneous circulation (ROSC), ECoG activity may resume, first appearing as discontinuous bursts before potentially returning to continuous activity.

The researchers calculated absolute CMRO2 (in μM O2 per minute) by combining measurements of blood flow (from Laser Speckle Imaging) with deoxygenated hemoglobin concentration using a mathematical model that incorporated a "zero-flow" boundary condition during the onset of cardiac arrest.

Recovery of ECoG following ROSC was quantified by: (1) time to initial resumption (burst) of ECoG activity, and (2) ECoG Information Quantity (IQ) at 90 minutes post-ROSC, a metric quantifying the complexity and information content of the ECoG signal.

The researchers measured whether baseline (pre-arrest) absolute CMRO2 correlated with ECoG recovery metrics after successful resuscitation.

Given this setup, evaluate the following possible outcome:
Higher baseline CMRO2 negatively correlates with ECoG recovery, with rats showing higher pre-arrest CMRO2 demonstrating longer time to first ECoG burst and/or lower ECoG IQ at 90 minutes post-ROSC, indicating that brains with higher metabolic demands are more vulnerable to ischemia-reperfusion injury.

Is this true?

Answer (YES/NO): NO